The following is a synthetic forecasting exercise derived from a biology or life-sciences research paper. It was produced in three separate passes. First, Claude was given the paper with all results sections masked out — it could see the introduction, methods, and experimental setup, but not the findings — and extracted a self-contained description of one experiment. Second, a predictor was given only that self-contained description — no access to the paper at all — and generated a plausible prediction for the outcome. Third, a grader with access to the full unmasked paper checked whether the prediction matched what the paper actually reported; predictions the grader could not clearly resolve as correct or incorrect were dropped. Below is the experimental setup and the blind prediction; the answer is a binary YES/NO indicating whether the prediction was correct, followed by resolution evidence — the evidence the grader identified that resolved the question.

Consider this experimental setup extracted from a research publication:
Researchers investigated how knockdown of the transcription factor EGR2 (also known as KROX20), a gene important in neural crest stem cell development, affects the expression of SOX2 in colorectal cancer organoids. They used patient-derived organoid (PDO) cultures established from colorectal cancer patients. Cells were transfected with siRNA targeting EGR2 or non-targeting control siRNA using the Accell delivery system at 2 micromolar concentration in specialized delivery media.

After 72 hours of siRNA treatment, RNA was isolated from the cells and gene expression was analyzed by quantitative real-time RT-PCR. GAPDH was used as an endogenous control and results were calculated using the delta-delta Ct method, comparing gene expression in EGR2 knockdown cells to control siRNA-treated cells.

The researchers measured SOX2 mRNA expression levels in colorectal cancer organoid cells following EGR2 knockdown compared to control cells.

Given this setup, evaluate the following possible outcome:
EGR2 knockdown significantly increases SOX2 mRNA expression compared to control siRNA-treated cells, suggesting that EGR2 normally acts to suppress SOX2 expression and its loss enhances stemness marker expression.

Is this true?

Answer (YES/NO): NO